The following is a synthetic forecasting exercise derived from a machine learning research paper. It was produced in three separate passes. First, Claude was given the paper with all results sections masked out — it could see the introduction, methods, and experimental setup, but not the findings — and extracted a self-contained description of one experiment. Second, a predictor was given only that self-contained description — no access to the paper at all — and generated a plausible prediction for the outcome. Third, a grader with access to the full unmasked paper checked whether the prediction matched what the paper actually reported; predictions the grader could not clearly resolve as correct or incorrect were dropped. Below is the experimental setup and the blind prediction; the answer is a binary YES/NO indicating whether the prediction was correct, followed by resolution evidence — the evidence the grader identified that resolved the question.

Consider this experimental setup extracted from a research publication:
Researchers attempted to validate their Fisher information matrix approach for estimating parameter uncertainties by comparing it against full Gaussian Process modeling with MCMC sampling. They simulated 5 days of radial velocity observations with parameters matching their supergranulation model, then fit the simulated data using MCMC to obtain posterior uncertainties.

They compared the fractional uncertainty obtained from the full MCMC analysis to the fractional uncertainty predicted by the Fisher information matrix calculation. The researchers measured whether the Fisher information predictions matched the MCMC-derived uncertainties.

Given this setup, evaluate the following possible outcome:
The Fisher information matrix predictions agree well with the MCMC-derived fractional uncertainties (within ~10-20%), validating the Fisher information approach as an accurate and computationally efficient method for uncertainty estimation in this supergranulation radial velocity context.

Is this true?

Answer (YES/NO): YES